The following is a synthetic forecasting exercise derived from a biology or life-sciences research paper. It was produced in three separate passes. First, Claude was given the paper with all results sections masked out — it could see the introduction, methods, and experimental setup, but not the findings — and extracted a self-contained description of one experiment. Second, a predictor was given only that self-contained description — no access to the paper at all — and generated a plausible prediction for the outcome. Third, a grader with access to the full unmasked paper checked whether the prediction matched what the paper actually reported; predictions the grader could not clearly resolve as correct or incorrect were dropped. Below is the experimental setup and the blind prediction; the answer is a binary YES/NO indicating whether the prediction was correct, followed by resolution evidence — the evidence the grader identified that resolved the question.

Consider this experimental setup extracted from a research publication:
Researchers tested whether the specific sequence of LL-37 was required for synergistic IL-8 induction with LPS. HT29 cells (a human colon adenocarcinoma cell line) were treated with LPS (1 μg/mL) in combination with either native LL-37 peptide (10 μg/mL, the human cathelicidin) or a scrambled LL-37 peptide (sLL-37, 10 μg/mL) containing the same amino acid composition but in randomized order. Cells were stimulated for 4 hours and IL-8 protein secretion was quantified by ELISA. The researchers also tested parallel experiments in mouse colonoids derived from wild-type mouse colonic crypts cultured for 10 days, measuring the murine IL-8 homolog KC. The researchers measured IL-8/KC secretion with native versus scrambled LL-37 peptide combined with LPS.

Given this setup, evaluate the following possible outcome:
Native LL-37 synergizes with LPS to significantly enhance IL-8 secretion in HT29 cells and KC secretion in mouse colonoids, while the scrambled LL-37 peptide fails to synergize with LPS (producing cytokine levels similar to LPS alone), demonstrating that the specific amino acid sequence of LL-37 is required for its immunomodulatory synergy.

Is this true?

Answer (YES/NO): YES